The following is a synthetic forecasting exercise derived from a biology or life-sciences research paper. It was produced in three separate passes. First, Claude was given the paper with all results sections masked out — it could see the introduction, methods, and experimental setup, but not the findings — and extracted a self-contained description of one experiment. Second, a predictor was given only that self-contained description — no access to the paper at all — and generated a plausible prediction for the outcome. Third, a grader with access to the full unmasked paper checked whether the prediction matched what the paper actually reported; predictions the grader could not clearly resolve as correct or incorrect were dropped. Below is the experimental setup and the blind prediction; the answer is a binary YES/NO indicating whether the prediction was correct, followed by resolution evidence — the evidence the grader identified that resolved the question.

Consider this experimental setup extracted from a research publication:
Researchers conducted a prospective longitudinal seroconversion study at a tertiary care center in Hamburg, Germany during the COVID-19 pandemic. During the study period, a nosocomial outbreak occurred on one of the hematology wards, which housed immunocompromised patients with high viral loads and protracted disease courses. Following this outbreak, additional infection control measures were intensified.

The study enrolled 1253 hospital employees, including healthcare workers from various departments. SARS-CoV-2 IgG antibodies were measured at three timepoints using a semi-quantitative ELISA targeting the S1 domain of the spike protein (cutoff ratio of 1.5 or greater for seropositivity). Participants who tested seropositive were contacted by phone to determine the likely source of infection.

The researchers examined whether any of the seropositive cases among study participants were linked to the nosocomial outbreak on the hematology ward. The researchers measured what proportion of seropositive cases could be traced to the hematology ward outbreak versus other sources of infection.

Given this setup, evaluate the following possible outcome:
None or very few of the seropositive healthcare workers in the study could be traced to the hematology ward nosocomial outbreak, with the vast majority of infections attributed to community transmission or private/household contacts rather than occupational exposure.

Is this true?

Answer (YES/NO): NO